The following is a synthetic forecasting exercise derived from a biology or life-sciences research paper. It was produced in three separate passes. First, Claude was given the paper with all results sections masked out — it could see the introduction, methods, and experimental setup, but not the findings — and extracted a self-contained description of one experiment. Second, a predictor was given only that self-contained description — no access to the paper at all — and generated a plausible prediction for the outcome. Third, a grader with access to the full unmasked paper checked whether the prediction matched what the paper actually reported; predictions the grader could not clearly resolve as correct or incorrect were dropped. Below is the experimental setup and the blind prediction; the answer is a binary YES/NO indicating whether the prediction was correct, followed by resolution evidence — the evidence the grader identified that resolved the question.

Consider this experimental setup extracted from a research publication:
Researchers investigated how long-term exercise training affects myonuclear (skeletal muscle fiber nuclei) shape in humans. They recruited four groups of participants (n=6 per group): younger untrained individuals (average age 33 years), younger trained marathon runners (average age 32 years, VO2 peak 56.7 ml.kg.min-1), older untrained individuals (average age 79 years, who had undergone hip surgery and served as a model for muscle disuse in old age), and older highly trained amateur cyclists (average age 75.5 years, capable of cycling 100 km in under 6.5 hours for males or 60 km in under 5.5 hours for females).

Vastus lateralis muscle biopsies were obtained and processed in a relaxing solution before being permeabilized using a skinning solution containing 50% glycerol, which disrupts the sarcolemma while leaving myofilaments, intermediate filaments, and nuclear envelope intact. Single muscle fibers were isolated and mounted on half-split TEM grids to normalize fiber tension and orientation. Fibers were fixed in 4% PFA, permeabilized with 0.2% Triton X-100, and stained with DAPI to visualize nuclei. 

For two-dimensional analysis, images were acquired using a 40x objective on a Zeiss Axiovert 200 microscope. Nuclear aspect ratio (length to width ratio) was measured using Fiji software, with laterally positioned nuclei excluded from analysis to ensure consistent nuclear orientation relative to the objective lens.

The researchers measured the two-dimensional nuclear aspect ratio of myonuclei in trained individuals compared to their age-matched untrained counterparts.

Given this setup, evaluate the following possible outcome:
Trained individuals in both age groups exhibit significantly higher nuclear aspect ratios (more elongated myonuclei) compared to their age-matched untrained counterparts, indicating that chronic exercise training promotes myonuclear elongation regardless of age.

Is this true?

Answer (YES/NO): NO